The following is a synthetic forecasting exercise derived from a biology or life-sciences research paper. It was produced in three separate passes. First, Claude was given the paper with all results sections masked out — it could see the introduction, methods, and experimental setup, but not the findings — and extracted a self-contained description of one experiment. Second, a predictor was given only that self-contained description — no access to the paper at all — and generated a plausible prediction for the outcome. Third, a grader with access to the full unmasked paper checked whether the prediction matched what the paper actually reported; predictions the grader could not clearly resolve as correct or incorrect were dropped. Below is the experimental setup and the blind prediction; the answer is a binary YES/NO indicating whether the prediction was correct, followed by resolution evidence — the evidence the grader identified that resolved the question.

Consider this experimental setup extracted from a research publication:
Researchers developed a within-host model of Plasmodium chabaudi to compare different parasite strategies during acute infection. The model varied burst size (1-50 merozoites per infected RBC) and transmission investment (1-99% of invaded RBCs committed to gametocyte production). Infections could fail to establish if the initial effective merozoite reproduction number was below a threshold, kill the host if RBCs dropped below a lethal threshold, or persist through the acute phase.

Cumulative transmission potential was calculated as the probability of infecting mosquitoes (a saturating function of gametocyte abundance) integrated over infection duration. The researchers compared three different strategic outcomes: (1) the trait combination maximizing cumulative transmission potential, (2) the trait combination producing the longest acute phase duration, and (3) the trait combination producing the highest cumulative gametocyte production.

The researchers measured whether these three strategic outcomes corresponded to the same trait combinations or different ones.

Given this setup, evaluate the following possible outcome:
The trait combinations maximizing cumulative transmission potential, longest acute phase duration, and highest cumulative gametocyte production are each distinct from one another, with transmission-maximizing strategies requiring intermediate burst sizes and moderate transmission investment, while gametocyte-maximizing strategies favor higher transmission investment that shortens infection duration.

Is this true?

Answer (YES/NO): NO